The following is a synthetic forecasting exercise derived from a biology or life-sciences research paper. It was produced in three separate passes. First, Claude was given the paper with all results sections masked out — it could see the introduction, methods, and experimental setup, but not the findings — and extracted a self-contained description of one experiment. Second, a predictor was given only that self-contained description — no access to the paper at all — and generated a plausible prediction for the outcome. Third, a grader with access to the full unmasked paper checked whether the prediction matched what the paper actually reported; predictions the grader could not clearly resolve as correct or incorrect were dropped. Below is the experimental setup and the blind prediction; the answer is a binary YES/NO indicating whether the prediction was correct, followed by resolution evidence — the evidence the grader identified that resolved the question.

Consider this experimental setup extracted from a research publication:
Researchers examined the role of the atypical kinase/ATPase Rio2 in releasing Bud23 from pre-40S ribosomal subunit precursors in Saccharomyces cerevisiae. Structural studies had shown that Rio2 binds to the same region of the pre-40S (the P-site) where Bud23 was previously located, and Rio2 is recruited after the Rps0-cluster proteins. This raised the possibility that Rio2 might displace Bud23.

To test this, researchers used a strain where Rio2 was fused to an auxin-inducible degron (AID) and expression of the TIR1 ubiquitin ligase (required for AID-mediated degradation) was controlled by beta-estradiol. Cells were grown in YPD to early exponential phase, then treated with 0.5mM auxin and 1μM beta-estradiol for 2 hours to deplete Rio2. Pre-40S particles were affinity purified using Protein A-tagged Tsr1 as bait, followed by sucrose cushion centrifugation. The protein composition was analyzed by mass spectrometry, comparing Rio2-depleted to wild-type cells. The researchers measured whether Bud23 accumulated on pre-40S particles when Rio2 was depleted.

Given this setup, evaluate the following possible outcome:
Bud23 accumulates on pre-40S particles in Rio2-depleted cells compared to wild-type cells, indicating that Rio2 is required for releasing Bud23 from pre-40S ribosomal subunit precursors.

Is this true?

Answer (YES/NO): YES